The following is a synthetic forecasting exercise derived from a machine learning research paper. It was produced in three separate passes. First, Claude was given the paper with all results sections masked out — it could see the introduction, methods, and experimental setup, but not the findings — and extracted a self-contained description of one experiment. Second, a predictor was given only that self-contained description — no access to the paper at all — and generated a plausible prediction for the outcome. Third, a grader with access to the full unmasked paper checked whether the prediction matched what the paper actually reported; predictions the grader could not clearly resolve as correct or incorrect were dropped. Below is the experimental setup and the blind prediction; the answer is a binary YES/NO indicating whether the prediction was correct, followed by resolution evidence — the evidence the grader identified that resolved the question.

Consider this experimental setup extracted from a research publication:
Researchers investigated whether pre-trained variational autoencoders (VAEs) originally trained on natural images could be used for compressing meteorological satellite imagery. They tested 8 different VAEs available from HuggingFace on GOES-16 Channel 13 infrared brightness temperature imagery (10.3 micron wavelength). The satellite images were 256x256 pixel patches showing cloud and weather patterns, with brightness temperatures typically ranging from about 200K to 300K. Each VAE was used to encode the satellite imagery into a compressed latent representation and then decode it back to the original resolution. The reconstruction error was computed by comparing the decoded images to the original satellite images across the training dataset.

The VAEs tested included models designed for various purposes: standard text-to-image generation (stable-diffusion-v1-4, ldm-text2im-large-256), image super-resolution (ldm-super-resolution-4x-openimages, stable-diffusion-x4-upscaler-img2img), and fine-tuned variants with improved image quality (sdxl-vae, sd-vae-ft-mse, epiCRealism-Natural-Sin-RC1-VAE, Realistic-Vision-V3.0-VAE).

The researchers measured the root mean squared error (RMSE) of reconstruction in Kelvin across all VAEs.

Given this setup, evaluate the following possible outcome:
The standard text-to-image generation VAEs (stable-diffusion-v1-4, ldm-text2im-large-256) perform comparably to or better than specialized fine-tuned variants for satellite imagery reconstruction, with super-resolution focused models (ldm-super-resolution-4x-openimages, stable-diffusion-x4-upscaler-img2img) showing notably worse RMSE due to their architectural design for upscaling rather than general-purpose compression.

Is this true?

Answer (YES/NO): NO